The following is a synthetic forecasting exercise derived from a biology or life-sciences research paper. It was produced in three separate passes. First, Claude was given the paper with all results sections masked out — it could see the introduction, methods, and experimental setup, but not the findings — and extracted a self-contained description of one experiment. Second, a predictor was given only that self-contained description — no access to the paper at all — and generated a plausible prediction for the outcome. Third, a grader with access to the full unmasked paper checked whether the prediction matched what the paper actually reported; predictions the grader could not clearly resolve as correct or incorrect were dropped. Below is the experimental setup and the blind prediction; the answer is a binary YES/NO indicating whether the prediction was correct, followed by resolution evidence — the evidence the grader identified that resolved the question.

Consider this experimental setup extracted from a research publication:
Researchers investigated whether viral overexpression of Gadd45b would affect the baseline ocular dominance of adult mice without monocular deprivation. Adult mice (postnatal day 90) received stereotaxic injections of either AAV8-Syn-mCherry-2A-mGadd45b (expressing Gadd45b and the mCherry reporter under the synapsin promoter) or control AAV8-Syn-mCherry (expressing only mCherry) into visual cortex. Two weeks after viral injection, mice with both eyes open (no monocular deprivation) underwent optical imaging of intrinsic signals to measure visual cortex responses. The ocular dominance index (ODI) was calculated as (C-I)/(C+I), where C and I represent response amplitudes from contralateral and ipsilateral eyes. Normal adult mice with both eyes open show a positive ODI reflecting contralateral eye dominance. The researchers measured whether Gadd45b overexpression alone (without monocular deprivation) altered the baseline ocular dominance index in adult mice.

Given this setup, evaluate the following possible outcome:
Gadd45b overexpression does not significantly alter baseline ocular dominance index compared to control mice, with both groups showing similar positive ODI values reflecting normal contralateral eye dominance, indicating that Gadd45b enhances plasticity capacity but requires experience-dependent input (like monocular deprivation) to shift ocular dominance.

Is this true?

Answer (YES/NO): YES